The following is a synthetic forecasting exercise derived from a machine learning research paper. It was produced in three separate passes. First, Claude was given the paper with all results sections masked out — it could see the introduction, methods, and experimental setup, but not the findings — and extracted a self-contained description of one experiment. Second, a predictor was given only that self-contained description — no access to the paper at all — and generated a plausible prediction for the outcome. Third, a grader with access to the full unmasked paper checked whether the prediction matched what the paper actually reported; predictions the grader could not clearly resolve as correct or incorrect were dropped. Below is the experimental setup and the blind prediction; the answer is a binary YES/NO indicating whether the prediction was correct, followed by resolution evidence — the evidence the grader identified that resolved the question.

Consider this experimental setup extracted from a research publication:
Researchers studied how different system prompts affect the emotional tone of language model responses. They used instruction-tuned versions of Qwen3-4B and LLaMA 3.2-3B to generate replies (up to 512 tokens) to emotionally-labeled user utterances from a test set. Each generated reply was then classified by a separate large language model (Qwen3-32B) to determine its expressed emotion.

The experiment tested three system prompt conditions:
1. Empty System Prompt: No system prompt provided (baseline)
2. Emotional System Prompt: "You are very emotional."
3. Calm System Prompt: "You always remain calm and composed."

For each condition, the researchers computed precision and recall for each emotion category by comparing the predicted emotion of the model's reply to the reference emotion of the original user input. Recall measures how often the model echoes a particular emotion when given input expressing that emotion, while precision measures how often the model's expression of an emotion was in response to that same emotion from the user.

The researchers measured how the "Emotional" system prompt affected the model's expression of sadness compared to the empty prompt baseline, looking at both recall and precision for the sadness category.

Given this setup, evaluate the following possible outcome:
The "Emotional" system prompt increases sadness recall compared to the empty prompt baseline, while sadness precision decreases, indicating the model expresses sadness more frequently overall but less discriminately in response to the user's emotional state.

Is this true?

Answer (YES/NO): YES